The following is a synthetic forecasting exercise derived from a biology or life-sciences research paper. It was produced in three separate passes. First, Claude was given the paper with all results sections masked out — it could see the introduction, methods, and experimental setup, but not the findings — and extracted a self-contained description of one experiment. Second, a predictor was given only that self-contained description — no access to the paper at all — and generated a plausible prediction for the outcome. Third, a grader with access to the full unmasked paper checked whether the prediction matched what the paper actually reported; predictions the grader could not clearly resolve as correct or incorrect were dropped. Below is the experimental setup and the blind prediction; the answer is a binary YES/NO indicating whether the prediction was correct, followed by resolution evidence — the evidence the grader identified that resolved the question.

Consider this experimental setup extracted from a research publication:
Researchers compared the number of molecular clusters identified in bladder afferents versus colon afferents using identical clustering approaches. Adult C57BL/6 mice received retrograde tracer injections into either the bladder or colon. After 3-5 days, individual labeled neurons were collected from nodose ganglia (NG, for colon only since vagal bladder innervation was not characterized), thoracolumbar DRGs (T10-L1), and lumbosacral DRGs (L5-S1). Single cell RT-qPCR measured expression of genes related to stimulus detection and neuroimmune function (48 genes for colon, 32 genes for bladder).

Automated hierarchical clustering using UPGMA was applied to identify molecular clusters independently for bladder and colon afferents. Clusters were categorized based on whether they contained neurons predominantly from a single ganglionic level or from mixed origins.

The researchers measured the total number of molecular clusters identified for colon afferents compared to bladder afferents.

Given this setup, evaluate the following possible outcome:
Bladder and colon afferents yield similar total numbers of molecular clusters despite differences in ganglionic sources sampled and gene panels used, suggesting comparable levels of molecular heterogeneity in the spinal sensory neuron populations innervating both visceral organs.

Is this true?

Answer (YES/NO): NO